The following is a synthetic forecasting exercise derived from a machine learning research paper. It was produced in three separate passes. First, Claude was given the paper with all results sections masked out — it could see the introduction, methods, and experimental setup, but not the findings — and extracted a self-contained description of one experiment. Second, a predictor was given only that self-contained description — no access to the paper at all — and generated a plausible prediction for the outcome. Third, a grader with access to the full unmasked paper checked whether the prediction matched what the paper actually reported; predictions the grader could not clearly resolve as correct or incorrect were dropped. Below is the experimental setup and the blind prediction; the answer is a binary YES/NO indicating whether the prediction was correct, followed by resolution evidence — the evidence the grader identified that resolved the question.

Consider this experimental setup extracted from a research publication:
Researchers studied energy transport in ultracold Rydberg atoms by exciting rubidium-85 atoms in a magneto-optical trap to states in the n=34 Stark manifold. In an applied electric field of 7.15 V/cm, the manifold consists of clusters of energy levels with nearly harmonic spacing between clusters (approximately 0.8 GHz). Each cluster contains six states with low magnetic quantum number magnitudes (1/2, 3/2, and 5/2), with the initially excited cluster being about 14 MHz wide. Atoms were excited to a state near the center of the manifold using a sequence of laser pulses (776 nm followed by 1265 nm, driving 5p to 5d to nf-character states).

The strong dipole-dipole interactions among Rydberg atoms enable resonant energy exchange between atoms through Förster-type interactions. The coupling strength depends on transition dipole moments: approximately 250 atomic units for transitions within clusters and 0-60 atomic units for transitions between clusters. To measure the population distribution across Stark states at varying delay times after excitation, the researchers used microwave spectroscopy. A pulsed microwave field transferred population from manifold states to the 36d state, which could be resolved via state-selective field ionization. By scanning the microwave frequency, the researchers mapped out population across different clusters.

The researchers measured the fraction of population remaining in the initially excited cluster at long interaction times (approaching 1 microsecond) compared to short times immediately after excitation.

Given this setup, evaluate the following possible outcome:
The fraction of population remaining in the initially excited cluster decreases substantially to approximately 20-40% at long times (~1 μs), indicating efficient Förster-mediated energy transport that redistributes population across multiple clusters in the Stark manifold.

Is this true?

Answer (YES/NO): NO